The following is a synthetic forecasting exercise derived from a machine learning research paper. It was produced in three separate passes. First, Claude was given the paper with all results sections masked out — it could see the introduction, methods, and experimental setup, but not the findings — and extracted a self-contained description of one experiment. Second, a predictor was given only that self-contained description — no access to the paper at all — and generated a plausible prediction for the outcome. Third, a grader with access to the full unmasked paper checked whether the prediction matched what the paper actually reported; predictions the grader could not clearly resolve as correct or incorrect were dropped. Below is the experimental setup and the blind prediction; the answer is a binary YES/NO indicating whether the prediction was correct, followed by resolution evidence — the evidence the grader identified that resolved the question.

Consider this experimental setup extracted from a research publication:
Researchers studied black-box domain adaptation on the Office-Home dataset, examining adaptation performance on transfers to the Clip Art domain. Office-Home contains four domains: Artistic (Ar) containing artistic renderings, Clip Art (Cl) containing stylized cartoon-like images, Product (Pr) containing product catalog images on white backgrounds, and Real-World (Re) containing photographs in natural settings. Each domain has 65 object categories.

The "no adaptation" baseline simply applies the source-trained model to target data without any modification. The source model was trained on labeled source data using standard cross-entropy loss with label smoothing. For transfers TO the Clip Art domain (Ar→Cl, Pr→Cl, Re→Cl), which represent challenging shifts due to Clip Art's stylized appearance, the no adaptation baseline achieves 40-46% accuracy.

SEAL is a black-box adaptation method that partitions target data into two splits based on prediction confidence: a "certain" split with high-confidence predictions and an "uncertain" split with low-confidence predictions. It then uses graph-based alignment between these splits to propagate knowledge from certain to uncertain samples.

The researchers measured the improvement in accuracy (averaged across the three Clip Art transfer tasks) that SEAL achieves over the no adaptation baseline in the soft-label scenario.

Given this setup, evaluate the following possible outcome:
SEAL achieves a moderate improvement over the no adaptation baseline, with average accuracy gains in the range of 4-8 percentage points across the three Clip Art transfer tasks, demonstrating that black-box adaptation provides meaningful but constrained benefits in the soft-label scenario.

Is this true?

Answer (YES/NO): NO